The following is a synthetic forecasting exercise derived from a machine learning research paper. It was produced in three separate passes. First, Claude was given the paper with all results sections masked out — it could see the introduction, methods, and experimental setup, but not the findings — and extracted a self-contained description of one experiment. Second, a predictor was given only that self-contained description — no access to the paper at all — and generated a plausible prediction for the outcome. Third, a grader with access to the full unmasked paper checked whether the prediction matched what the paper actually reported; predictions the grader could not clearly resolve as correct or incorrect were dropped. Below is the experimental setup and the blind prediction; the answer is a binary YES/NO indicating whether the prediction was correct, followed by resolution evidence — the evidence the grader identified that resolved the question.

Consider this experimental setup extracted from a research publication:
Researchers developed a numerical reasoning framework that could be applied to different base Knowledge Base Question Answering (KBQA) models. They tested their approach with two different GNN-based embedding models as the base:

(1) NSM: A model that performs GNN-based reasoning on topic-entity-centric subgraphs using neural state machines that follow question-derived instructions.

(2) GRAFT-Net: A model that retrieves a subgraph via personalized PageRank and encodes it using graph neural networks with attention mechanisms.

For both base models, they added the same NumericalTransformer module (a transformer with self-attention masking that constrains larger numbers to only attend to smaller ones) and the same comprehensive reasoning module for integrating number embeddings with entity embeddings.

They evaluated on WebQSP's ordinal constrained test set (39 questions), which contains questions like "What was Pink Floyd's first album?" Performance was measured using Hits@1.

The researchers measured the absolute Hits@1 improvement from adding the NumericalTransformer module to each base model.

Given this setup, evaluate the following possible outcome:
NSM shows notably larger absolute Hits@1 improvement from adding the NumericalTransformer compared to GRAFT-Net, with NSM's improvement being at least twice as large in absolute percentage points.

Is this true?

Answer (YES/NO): NO